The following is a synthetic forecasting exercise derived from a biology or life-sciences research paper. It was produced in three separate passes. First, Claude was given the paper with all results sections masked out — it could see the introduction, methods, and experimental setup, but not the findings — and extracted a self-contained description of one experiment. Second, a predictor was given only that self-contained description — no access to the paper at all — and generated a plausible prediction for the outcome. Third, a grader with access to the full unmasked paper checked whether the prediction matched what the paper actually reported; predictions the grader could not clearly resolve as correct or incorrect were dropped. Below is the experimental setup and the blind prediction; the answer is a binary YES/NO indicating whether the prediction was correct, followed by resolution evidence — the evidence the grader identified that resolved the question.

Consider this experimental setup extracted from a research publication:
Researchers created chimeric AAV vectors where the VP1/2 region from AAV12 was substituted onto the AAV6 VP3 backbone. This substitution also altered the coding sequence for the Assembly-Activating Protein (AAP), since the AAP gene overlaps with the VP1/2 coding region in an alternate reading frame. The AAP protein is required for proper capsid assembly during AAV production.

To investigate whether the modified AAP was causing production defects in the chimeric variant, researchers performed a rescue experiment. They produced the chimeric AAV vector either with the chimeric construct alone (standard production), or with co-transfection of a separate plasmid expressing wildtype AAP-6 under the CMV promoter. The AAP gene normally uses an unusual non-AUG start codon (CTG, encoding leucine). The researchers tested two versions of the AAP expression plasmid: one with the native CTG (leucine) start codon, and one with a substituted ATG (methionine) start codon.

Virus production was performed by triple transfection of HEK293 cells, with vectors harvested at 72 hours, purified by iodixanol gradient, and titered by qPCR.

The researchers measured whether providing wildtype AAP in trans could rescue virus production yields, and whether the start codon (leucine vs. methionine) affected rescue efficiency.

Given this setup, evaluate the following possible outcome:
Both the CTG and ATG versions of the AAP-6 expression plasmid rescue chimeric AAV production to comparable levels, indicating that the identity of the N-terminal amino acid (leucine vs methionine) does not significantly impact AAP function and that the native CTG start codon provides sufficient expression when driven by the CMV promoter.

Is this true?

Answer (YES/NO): NO